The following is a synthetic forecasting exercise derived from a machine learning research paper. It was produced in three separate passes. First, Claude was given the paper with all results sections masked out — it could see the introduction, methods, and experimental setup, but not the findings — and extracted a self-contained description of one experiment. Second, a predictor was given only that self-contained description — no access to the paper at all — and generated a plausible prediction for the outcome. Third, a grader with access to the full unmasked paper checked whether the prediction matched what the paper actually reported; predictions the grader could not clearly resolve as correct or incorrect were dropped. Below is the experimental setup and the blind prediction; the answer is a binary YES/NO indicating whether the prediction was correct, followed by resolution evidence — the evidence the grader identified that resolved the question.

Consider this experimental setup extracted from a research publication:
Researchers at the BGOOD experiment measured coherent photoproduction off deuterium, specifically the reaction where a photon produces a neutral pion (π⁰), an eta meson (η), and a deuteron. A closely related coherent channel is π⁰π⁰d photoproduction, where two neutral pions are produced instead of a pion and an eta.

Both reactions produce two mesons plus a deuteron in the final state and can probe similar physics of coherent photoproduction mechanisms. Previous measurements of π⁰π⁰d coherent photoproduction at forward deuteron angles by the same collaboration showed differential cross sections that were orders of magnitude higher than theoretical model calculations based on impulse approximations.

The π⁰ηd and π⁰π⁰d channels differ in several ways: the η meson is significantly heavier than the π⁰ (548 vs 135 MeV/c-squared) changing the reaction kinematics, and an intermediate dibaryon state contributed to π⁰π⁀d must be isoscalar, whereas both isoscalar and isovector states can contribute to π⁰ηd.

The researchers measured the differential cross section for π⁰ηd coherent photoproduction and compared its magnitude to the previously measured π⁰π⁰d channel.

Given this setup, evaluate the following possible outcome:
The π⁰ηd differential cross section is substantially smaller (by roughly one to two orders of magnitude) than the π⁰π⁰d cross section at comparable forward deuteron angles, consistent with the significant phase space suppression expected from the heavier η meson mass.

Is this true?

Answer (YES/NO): NO